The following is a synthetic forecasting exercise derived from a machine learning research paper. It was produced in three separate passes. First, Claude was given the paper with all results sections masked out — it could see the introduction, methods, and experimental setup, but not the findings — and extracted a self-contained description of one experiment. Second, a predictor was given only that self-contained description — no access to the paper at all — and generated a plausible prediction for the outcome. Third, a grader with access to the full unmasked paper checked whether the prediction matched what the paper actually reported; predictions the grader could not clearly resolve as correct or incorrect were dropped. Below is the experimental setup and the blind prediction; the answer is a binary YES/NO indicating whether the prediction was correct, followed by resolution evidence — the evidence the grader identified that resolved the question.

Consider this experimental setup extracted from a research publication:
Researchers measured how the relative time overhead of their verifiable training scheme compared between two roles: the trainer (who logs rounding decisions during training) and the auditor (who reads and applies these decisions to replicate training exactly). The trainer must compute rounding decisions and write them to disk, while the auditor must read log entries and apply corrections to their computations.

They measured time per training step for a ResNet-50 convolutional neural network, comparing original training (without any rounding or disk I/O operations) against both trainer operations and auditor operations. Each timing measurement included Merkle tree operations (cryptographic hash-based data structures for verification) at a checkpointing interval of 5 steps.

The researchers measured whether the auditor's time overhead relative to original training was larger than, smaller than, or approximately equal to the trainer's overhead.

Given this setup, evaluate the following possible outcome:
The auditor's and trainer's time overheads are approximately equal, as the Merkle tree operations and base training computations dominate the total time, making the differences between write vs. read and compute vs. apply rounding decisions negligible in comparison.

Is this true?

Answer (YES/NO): NO